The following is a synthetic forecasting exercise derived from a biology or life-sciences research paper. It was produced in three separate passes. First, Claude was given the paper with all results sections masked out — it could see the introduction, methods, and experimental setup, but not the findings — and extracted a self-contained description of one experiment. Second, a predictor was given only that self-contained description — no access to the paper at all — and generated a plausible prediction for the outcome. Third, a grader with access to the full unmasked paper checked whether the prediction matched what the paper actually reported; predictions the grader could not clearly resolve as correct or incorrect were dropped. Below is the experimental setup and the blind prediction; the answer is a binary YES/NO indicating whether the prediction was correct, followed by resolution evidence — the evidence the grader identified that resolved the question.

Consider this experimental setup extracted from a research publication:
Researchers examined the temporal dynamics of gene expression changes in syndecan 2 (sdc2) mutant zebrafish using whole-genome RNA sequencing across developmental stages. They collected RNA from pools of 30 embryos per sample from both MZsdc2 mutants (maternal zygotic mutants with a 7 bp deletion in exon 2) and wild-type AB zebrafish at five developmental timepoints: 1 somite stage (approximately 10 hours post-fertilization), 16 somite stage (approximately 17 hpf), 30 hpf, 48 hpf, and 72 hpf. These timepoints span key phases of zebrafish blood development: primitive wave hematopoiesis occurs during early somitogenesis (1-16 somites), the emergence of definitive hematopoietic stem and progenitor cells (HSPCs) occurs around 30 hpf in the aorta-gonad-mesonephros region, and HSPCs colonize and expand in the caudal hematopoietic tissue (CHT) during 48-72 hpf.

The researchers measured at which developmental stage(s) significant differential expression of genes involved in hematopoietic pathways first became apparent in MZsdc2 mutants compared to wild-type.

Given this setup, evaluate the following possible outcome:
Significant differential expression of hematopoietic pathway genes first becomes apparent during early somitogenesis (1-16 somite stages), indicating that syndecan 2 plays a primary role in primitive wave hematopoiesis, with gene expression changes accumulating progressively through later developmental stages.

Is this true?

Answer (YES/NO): NO